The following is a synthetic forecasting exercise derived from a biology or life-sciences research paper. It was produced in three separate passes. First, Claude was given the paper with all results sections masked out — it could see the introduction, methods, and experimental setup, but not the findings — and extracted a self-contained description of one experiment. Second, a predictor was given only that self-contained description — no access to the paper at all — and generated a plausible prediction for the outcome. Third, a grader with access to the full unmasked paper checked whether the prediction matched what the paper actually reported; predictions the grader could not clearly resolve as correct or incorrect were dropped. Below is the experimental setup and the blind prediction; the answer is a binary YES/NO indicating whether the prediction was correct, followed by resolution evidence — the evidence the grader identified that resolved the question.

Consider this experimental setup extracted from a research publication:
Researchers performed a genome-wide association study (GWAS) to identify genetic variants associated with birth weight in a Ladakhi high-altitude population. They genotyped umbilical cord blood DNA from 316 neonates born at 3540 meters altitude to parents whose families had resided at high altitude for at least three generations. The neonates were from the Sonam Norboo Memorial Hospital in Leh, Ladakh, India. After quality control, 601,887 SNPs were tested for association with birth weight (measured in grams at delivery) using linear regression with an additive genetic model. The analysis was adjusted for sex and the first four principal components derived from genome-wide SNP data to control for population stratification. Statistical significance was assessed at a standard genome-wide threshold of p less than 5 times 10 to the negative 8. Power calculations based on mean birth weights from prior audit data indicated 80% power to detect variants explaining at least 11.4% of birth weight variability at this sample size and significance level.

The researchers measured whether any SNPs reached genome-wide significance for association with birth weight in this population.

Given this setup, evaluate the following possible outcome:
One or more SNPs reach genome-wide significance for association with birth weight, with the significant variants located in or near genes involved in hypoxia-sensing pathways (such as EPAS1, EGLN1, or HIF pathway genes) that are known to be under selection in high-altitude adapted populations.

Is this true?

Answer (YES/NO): NO